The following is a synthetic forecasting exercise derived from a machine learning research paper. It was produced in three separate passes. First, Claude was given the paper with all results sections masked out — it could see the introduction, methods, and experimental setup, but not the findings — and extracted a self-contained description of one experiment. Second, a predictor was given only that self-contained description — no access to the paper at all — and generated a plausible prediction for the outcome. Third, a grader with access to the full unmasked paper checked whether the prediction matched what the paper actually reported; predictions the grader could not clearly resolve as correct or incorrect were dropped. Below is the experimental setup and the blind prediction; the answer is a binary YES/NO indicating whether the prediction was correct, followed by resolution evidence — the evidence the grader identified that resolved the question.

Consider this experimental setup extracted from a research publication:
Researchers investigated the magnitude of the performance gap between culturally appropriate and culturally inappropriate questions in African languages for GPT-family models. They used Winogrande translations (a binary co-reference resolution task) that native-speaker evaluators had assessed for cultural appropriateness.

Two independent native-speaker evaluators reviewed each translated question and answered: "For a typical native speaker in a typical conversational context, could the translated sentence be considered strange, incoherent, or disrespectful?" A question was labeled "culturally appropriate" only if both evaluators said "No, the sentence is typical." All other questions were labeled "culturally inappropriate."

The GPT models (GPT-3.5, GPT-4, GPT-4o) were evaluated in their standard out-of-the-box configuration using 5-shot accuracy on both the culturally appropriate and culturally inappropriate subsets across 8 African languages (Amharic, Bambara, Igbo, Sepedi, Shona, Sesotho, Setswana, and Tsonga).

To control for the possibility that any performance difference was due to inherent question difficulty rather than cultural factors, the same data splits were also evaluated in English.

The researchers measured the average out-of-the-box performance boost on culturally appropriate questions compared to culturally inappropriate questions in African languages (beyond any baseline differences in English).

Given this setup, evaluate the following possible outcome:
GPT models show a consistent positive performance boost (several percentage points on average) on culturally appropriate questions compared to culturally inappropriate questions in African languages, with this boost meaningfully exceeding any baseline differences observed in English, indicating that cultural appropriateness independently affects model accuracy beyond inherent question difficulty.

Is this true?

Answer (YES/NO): YES